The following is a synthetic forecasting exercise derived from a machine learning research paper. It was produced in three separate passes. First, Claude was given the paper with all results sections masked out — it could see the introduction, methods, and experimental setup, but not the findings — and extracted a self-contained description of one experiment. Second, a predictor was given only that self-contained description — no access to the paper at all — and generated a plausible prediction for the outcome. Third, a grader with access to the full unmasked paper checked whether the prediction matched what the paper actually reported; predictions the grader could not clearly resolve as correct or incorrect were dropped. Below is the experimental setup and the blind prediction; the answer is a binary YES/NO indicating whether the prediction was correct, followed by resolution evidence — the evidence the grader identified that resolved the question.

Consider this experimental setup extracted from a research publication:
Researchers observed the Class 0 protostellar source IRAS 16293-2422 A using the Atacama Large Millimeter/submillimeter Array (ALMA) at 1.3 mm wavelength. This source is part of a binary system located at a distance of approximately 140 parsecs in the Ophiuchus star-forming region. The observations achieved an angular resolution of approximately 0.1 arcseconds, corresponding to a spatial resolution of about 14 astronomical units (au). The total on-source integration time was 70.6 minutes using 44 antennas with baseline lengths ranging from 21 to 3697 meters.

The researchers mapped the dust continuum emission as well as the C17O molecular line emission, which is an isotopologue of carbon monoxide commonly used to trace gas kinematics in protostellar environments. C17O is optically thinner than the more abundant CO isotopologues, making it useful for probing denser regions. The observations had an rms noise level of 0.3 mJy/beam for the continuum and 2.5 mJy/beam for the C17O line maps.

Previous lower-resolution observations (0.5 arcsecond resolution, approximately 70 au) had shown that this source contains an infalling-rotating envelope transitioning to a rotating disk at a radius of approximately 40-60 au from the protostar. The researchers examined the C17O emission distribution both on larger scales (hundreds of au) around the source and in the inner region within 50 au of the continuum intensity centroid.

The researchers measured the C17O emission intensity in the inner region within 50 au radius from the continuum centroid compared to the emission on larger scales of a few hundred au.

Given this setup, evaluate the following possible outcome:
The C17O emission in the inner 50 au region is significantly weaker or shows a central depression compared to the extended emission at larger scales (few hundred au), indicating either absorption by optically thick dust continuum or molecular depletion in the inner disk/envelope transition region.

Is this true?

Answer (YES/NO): YES